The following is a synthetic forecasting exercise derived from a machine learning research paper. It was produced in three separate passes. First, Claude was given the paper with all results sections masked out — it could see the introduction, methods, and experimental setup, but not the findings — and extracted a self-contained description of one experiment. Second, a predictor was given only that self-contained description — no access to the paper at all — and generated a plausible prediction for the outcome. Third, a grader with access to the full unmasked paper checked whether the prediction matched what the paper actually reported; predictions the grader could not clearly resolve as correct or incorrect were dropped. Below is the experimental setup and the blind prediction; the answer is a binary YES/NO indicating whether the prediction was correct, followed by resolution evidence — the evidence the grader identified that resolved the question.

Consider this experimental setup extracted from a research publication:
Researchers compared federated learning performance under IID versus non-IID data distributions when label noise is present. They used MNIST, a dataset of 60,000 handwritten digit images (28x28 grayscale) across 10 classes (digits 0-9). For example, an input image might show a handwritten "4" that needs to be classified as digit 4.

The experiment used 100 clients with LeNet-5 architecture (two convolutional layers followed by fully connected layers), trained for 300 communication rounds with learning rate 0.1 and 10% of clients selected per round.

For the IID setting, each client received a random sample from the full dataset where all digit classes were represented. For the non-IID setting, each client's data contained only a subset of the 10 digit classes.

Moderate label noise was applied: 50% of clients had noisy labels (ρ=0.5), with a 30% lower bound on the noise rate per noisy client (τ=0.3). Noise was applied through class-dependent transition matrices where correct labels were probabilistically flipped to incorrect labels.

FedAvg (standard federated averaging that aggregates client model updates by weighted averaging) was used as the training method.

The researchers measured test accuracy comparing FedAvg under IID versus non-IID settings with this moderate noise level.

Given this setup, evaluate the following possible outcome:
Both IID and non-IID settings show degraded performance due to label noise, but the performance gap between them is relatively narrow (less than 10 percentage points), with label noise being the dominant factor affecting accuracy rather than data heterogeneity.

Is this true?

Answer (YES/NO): NO